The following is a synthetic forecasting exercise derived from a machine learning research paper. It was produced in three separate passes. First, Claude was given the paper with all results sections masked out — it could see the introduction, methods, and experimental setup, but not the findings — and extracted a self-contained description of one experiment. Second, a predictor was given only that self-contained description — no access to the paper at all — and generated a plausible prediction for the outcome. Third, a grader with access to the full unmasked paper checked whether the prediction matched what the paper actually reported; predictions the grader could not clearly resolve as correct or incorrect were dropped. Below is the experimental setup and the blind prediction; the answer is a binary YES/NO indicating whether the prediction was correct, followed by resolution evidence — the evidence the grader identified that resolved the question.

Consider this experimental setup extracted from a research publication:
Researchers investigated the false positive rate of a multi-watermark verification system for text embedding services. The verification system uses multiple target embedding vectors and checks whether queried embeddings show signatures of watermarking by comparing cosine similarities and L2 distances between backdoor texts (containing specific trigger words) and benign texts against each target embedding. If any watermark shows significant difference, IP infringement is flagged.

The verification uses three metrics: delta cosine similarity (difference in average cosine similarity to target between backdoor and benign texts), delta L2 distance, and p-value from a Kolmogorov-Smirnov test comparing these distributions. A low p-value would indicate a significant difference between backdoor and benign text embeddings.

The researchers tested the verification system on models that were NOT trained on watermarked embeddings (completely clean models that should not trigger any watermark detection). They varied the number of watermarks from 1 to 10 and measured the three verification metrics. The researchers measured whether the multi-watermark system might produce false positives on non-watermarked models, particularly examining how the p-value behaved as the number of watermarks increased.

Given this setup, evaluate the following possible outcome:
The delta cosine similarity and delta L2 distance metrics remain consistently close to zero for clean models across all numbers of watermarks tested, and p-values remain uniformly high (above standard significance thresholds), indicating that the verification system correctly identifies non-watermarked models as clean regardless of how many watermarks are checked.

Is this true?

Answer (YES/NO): NO